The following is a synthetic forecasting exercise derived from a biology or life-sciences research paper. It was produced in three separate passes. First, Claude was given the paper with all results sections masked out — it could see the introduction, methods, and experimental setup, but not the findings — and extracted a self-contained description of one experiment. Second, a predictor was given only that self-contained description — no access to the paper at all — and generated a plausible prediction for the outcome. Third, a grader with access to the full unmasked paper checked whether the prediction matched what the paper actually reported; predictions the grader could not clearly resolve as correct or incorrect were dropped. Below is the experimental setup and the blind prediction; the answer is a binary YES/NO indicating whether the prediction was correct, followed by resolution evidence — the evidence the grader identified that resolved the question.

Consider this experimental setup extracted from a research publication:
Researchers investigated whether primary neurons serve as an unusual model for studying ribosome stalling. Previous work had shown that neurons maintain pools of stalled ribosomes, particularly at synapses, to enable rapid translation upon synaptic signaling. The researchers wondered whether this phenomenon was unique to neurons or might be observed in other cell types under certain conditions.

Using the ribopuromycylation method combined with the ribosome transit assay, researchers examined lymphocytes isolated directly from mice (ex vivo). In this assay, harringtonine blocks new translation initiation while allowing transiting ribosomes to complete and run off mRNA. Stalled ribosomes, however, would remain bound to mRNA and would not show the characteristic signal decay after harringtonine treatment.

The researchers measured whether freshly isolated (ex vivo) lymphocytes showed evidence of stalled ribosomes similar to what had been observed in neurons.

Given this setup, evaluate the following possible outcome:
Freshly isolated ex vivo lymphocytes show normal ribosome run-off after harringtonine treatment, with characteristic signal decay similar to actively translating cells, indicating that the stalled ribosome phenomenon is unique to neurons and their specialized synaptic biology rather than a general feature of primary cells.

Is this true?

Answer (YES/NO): NO